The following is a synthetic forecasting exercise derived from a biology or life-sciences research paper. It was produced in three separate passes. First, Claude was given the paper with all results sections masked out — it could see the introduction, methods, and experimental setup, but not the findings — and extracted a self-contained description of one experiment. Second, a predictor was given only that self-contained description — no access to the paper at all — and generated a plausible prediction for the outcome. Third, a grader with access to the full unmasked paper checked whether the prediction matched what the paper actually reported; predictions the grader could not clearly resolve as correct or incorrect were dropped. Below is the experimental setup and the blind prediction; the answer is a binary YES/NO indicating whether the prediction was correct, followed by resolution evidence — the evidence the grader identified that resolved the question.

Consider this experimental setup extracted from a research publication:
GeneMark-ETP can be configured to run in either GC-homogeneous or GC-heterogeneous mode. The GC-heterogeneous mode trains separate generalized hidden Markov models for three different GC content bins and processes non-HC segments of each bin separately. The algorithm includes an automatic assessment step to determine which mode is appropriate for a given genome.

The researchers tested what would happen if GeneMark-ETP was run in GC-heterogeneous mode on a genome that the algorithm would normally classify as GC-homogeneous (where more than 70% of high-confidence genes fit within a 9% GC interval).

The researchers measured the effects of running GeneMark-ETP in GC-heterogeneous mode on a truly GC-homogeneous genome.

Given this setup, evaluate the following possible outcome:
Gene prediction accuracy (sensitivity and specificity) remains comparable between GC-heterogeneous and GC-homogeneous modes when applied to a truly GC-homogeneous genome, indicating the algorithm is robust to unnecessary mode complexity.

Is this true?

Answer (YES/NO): NO